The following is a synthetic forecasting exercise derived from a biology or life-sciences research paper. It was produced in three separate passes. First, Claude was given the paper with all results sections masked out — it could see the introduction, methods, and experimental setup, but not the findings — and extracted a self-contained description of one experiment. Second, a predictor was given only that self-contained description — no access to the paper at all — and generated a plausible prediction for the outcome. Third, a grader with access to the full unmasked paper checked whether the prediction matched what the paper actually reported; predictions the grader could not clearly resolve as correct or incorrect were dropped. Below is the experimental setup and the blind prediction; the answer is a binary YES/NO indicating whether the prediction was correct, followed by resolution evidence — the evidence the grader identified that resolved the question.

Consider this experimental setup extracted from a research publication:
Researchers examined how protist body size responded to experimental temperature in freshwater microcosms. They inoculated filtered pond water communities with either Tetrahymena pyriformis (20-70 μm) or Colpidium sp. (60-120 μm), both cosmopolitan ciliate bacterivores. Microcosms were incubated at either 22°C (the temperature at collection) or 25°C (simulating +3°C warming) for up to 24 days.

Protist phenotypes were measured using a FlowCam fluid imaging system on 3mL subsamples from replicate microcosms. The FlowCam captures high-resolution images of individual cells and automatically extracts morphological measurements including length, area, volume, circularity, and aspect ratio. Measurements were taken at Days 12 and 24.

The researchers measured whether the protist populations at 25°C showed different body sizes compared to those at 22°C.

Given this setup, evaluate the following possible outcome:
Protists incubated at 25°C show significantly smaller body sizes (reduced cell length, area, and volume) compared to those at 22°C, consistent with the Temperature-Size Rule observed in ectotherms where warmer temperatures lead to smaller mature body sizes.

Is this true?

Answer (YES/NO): NO